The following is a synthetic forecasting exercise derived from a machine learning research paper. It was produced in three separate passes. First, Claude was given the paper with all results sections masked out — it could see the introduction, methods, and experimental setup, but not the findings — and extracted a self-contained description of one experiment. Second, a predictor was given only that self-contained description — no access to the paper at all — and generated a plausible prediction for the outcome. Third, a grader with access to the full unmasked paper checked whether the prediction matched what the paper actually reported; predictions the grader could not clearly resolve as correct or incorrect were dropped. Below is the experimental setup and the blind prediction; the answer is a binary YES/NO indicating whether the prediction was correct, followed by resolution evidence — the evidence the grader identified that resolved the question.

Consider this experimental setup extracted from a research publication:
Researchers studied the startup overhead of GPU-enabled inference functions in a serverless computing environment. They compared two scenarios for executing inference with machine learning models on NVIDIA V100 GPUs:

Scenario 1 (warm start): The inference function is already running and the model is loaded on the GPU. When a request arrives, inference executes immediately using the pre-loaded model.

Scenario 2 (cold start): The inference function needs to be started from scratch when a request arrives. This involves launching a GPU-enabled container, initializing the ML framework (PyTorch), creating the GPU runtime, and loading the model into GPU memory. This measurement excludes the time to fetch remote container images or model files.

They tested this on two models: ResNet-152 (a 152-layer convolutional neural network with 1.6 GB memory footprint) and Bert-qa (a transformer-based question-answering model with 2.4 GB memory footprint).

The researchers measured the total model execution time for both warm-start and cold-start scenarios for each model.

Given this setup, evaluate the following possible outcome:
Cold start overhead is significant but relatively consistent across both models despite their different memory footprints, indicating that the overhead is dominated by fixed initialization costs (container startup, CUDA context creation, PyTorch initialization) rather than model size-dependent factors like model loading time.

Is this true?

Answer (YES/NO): NO